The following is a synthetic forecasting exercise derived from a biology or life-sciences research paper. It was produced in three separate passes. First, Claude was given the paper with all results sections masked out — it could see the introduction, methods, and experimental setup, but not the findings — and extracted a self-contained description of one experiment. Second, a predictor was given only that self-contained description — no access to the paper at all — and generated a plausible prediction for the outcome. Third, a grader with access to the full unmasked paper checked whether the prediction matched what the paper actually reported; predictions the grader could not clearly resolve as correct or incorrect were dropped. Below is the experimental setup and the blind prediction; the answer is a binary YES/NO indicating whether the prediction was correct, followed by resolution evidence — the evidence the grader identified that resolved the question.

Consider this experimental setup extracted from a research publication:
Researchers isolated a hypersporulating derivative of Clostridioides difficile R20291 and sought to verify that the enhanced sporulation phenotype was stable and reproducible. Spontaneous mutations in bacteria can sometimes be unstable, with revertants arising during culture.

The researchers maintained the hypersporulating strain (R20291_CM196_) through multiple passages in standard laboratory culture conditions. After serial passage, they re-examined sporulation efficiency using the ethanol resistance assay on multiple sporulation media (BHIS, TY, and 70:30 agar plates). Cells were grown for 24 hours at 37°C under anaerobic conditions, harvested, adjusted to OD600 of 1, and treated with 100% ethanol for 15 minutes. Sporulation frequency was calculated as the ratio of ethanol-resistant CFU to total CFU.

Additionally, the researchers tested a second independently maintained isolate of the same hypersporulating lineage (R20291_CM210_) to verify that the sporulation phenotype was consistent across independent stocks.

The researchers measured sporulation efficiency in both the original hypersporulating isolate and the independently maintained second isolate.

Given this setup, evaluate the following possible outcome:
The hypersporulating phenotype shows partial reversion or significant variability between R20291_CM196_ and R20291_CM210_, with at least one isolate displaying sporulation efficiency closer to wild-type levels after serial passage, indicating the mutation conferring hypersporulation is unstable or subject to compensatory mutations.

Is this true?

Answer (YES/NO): NO